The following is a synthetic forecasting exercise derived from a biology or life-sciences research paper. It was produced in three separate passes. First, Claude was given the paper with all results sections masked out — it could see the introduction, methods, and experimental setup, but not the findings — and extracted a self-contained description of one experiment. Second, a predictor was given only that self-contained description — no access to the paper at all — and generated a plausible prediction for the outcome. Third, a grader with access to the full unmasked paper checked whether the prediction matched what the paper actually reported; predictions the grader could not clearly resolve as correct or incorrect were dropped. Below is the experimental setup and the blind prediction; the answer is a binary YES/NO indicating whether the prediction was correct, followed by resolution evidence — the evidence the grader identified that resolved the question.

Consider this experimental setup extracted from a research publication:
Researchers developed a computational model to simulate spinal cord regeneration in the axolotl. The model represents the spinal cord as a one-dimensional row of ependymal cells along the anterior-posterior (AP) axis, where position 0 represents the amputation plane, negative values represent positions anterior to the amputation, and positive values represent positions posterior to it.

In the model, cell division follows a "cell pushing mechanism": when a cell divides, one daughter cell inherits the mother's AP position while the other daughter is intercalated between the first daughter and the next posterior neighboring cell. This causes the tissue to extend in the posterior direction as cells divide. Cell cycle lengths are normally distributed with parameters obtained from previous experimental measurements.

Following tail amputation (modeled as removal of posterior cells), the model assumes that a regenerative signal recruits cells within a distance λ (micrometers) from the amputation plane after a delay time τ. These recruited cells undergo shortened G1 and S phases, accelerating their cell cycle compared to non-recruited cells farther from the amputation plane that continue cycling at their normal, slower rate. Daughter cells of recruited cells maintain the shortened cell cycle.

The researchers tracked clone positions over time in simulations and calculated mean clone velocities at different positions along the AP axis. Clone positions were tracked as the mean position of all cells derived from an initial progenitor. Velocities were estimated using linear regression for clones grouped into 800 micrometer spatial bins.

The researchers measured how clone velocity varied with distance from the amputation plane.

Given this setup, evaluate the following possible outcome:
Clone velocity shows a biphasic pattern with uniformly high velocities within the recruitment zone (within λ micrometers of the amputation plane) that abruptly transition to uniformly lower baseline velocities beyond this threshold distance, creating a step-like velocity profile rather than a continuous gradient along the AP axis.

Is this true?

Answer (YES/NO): NO